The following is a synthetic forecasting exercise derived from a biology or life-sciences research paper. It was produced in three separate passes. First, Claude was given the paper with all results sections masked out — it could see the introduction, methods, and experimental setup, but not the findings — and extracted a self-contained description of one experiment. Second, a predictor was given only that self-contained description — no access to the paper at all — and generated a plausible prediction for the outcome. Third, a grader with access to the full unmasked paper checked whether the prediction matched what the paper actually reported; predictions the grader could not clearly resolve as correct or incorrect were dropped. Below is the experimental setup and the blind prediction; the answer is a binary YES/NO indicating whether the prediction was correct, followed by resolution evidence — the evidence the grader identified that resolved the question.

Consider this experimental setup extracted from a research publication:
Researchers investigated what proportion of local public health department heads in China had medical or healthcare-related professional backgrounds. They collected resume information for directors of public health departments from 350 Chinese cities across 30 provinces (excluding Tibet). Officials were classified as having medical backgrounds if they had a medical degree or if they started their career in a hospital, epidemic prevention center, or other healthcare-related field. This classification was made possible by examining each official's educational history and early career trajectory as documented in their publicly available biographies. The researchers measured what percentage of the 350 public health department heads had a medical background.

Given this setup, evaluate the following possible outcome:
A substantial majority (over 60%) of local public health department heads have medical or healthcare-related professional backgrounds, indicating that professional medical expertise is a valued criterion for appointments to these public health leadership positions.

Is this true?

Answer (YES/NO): NO